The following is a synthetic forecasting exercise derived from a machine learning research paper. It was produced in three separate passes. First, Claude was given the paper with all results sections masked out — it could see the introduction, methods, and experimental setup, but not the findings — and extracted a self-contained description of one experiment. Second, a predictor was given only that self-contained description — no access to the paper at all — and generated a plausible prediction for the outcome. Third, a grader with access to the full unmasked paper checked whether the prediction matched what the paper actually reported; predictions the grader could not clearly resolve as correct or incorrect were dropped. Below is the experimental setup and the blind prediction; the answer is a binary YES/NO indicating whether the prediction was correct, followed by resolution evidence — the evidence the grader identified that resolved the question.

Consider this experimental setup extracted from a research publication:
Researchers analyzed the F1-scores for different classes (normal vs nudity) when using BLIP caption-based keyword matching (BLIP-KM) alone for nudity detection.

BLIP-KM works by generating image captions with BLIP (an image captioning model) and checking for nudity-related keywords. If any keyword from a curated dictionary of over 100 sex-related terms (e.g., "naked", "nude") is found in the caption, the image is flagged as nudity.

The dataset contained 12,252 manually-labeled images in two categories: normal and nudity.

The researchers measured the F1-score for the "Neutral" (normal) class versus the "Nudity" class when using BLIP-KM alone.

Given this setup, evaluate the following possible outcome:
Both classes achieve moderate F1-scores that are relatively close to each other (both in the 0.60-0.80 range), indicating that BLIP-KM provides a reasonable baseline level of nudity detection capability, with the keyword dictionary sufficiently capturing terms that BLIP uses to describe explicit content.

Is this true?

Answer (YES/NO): NO